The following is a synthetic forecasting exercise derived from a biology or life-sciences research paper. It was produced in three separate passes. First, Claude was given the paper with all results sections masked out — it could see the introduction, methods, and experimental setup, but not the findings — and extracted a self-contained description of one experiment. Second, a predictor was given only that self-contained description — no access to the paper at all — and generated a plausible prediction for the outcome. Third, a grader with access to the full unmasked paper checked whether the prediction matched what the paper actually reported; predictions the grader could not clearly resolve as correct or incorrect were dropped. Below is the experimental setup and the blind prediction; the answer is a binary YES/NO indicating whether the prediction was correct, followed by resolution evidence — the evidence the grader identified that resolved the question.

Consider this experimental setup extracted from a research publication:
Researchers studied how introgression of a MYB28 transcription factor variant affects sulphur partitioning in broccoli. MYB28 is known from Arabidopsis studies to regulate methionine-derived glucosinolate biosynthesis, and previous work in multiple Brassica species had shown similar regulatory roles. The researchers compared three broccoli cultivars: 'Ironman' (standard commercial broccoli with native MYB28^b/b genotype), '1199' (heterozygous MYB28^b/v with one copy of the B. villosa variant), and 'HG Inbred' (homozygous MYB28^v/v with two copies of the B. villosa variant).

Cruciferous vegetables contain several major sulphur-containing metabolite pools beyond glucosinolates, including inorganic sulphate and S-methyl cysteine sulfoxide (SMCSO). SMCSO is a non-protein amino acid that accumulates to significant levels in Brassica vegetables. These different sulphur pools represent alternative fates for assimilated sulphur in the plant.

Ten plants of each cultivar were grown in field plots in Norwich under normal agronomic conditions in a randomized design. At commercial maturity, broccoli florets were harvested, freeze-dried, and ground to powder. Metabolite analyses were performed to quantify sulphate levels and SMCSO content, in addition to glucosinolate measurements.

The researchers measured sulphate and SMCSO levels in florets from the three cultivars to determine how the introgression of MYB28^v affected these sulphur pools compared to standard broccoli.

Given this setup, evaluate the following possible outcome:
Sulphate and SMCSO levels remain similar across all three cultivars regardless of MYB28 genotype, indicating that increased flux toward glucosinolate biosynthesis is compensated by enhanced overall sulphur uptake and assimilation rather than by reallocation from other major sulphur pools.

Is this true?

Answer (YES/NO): NO